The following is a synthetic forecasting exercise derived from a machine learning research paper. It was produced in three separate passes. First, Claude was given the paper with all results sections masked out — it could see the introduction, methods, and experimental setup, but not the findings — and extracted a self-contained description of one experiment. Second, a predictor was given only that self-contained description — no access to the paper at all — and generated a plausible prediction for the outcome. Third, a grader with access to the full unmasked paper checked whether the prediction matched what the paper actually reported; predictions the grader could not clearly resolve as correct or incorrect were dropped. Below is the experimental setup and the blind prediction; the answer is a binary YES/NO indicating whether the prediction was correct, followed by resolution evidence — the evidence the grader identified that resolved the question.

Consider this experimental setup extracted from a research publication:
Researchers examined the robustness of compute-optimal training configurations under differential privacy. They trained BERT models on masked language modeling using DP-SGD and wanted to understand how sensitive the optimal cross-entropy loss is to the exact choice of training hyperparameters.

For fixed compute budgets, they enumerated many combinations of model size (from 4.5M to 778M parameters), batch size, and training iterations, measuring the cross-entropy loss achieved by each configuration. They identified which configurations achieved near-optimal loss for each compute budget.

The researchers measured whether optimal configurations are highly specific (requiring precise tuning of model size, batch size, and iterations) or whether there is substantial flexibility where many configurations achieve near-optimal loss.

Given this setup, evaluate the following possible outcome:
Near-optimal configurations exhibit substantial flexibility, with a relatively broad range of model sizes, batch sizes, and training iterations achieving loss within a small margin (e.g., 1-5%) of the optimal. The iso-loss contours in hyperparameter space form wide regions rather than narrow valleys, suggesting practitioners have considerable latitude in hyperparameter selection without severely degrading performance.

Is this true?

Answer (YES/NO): YES